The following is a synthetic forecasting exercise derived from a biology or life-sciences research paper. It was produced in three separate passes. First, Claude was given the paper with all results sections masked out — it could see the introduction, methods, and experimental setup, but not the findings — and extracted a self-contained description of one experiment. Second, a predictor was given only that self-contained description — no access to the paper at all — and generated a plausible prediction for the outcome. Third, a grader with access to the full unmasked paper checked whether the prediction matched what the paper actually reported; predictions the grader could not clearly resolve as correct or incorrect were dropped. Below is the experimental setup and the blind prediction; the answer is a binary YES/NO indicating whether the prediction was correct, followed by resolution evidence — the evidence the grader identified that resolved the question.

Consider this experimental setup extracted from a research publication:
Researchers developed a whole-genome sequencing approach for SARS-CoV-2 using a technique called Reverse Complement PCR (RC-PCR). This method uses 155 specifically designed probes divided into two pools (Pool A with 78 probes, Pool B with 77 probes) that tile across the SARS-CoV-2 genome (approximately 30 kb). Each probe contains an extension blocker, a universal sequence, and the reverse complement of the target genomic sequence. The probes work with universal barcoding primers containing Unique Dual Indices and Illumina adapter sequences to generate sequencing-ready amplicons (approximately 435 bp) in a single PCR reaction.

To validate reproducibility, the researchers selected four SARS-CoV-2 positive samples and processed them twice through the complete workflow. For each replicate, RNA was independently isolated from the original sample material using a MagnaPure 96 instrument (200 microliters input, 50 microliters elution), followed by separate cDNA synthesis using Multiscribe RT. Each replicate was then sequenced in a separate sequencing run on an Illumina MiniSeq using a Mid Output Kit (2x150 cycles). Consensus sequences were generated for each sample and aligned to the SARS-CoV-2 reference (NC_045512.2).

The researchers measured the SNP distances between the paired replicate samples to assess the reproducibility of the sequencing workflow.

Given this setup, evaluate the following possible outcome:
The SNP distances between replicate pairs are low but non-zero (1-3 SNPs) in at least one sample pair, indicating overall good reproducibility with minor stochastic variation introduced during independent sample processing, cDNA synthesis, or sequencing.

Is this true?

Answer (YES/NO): NO